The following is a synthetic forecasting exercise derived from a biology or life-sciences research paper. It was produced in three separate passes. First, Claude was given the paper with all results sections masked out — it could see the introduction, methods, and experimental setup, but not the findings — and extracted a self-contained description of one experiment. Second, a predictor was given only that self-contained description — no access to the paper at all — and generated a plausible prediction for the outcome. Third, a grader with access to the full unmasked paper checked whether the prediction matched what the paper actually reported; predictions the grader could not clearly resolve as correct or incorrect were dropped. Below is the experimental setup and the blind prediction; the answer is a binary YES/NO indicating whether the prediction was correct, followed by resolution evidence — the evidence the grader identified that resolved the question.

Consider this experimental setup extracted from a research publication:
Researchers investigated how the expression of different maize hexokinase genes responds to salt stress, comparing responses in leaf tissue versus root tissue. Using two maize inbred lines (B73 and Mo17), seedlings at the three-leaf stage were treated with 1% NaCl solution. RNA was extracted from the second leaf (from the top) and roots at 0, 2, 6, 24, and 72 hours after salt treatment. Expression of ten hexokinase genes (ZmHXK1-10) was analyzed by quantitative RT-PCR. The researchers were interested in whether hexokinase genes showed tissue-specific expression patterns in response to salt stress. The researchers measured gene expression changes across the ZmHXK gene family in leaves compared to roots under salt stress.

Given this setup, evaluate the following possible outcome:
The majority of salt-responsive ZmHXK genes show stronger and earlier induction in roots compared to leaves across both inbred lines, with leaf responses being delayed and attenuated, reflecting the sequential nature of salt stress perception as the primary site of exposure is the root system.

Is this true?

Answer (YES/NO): NO